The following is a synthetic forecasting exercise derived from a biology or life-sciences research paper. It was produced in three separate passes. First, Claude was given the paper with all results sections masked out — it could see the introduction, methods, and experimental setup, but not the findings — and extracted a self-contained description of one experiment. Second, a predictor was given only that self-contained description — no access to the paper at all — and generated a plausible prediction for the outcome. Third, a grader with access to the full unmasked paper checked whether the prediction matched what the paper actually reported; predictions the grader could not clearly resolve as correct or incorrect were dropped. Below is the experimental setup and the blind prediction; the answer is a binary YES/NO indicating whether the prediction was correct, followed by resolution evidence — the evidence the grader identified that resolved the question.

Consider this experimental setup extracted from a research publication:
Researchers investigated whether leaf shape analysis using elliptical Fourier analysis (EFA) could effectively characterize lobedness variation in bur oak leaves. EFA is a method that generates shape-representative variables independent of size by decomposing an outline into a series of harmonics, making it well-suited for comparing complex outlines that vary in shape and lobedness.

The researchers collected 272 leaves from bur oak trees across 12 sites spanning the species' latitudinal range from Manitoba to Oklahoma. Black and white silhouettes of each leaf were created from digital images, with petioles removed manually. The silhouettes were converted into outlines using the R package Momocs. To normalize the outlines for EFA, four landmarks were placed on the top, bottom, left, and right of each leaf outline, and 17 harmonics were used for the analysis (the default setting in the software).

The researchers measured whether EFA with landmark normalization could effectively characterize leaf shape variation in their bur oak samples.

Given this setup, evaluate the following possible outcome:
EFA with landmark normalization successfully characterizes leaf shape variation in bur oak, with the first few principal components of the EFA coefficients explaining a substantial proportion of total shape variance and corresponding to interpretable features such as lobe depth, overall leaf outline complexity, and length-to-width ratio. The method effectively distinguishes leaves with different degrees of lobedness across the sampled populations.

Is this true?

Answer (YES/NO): NO